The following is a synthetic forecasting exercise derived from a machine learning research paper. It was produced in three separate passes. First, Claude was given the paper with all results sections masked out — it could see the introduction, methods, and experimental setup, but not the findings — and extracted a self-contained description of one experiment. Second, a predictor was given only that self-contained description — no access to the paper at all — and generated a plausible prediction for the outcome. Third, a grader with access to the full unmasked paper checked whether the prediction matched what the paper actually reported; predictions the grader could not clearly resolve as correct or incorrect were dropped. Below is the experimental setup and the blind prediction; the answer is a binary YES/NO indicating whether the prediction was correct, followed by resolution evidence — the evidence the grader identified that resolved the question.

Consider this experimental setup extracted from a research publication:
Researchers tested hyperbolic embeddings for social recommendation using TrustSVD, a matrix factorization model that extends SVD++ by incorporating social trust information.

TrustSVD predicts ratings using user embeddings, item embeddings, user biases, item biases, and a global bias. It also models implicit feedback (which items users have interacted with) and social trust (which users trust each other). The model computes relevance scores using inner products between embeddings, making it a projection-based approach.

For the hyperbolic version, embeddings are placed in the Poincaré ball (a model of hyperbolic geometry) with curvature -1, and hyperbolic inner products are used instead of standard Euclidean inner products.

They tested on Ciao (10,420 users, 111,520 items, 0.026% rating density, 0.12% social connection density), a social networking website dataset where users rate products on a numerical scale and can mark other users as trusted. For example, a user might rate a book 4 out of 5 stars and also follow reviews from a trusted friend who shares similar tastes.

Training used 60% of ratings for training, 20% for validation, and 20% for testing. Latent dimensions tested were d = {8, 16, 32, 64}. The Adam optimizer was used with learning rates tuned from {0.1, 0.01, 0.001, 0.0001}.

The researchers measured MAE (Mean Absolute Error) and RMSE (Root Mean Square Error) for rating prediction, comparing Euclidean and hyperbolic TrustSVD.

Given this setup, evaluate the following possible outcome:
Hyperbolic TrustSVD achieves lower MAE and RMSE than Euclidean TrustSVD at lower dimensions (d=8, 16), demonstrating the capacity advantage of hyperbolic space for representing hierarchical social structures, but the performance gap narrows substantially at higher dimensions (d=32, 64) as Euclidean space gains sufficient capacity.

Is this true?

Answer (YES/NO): NO